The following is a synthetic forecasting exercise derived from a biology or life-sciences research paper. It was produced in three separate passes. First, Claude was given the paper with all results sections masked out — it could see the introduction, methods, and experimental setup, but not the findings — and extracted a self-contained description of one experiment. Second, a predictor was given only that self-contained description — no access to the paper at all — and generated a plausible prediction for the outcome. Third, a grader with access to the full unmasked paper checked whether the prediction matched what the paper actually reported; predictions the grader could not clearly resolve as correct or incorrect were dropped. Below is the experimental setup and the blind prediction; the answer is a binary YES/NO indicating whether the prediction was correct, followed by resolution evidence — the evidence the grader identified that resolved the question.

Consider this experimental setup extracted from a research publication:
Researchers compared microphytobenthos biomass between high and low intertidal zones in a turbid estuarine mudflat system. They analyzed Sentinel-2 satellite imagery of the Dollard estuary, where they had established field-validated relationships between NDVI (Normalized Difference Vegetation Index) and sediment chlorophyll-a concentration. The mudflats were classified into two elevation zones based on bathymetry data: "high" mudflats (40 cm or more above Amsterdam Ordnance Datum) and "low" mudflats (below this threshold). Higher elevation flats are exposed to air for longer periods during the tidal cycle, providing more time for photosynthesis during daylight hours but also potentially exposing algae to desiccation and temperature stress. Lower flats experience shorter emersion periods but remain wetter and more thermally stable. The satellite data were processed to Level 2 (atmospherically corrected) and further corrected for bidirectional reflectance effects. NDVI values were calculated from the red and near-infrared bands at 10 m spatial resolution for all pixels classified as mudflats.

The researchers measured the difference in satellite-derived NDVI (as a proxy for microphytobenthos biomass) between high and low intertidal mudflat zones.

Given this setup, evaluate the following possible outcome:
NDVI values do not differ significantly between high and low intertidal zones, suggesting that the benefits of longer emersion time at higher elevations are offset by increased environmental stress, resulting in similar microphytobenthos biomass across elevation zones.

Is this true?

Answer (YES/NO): NO